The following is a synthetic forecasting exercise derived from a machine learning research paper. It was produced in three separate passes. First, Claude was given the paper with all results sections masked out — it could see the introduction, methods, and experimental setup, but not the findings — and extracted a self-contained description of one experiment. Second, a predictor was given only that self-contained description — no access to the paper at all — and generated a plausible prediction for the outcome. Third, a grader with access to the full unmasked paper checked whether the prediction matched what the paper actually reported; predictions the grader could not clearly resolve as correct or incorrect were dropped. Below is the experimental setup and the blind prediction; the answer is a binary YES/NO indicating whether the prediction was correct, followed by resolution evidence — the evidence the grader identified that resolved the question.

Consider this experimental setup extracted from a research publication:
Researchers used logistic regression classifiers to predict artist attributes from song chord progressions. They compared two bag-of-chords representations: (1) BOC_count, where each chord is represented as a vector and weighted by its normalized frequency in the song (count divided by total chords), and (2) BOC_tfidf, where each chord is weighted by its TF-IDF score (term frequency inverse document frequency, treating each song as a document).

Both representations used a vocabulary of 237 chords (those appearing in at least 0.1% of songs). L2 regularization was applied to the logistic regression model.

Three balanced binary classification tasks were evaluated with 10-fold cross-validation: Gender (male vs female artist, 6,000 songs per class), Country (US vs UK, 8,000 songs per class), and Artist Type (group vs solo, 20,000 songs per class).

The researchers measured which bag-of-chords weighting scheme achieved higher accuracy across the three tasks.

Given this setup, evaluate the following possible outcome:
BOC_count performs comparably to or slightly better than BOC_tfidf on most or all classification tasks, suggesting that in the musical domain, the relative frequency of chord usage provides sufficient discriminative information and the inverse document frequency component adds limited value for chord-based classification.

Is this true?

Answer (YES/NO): YES